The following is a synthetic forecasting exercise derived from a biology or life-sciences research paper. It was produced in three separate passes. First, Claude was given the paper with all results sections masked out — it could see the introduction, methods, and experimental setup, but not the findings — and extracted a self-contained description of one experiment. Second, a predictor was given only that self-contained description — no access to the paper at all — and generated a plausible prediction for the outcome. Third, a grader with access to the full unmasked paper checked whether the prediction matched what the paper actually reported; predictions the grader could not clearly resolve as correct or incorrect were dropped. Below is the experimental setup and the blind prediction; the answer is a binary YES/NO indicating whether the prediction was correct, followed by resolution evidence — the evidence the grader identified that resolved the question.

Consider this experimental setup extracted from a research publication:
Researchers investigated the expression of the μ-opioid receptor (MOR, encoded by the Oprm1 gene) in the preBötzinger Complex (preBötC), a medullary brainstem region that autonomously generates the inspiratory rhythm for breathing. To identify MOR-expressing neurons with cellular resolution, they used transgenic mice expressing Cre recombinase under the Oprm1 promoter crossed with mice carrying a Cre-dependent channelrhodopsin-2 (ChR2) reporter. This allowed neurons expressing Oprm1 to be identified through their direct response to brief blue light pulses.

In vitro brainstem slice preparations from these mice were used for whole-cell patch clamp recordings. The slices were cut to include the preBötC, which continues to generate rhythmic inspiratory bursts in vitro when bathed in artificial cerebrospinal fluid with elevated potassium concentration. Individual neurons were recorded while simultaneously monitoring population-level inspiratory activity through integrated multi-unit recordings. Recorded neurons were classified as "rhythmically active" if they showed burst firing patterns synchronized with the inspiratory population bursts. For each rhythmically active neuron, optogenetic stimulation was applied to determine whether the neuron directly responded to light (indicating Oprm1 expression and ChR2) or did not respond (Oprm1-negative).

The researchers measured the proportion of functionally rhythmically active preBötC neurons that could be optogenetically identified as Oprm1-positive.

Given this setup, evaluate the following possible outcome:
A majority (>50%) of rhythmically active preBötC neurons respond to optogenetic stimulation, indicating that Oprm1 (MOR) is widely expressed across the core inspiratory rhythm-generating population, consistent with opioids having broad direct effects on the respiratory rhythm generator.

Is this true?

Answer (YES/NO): NO